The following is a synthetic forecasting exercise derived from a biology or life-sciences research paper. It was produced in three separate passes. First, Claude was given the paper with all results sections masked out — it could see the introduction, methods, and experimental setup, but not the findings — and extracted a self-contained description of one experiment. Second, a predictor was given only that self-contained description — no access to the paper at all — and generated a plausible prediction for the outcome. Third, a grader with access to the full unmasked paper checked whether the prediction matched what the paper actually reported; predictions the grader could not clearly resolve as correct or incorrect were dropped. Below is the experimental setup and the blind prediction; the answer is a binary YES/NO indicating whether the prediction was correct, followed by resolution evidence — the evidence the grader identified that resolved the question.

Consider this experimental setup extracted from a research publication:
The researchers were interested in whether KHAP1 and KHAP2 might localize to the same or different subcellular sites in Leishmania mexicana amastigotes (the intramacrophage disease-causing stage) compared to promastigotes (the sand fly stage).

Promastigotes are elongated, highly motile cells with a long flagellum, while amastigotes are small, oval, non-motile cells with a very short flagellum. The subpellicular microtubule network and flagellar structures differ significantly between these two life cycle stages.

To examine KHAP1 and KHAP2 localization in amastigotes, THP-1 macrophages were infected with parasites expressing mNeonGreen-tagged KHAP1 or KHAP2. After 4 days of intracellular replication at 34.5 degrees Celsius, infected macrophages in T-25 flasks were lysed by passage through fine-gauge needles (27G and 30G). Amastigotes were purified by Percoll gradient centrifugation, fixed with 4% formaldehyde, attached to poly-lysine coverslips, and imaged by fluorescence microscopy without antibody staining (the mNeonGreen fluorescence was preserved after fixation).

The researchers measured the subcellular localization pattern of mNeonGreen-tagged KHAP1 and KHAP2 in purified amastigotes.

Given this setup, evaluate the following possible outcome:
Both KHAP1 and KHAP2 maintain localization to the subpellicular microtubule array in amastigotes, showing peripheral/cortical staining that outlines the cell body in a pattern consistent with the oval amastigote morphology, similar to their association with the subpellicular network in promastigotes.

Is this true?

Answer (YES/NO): YES